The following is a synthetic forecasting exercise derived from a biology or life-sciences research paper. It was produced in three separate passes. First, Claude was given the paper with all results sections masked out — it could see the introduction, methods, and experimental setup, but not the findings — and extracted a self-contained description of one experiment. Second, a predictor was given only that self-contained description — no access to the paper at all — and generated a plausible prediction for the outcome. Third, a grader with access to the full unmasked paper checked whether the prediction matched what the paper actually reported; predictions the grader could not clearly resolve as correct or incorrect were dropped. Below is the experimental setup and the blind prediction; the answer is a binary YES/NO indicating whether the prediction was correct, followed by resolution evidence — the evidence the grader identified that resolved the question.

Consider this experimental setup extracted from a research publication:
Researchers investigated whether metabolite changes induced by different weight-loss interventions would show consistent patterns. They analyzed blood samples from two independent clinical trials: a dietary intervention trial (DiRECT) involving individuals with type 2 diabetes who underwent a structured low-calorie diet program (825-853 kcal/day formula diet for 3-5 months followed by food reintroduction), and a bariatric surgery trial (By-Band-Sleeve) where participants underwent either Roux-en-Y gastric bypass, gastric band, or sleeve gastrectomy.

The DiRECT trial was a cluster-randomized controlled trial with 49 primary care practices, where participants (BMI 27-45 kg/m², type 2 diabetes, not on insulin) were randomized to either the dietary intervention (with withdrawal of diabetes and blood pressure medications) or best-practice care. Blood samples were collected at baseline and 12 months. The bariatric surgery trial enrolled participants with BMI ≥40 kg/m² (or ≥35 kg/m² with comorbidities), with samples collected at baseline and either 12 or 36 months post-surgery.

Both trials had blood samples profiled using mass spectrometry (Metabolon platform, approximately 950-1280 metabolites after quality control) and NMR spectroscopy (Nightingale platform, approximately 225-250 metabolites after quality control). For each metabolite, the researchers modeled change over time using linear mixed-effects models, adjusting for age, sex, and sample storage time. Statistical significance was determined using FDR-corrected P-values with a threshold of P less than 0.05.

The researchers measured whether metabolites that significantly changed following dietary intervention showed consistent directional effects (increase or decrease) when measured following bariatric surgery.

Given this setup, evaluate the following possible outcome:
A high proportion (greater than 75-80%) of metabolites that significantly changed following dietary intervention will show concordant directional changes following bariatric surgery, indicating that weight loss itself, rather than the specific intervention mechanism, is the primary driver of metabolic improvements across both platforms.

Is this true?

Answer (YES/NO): NO